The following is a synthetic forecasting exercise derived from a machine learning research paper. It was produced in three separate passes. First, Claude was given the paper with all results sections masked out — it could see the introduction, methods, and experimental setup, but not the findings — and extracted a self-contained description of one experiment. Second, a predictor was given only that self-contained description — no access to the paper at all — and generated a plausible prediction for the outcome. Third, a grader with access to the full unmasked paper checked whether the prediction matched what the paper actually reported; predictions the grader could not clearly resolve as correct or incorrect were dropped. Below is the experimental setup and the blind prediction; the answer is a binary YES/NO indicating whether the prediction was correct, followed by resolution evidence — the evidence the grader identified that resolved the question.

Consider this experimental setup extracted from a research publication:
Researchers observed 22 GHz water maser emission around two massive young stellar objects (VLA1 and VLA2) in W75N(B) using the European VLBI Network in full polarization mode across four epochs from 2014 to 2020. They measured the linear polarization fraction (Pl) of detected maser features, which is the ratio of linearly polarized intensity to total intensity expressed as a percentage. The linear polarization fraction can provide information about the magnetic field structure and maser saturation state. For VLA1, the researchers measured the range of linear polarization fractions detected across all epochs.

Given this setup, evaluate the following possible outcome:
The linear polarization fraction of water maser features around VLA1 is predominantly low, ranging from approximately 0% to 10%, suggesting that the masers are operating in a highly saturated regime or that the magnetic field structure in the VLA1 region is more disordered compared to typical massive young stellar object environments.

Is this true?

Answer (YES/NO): NO